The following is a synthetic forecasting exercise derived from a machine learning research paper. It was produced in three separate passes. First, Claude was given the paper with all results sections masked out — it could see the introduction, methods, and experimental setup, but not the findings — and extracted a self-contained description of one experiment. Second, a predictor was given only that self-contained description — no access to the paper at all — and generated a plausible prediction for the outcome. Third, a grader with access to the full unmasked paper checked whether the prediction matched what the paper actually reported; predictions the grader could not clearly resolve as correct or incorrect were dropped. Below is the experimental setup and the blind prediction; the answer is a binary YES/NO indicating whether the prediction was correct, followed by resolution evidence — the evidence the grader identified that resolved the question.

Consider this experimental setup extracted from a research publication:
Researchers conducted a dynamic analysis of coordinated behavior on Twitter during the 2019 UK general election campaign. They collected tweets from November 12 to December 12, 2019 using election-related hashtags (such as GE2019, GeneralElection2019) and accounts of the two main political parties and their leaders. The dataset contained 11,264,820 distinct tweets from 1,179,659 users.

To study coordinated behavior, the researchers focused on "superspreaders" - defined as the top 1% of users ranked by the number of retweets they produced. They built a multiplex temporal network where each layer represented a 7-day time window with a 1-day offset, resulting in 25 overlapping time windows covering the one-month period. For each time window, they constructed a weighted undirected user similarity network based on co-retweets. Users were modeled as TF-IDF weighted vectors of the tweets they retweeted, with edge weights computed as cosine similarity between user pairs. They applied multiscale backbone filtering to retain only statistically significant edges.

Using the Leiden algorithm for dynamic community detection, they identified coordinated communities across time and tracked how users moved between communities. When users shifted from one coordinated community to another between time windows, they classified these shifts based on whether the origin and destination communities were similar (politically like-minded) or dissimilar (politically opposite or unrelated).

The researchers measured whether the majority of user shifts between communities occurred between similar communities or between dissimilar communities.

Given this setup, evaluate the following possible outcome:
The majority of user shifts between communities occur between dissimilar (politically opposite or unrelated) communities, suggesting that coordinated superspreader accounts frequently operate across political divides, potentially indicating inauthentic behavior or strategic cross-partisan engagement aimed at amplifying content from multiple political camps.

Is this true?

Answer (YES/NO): NO